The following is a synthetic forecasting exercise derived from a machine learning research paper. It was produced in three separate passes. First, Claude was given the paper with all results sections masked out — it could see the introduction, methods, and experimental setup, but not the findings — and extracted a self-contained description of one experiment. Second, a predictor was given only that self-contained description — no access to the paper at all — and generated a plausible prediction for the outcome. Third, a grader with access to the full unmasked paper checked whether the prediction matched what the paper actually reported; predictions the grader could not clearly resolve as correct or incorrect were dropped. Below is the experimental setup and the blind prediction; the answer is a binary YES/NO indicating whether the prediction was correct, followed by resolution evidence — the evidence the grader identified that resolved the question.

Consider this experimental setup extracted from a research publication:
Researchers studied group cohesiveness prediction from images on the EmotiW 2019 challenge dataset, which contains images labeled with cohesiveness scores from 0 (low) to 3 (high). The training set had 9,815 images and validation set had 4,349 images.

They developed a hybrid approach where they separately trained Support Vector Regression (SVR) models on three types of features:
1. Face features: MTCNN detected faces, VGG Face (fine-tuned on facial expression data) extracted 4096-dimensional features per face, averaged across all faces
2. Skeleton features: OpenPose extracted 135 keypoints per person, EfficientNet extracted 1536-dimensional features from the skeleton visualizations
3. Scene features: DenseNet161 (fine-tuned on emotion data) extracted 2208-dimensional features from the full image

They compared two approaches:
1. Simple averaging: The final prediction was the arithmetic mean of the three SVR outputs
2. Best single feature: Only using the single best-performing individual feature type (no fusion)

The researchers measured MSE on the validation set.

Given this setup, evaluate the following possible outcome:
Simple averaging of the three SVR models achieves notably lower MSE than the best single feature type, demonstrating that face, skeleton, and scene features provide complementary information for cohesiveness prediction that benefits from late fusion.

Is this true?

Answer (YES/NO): YES